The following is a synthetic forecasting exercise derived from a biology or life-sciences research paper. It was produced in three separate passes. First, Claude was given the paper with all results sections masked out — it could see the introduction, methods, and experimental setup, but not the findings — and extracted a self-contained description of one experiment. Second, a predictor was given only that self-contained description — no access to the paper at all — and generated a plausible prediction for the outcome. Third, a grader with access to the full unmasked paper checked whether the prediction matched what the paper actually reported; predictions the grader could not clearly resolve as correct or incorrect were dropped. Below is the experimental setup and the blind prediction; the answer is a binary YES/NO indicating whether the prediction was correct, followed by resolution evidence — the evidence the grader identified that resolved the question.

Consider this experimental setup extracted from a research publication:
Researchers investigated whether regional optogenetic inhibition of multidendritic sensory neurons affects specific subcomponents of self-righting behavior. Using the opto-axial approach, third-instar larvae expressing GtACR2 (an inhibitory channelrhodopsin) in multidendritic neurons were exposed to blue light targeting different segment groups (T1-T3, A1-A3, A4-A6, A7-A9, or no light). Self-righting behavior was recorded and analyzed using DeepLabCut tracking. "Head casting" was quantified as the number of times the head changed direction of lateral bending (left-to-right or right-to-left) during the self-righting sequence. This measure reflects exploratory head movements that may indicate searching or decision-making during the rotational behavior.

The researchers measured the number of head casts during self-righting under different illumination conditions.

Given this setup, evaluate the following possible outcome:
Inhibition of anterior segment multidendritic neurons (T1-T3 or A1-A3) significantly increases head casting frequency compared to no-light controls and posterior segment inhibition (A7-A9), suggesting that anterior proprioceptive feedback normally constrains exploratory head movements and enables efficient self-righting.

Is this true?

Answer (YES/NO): NO